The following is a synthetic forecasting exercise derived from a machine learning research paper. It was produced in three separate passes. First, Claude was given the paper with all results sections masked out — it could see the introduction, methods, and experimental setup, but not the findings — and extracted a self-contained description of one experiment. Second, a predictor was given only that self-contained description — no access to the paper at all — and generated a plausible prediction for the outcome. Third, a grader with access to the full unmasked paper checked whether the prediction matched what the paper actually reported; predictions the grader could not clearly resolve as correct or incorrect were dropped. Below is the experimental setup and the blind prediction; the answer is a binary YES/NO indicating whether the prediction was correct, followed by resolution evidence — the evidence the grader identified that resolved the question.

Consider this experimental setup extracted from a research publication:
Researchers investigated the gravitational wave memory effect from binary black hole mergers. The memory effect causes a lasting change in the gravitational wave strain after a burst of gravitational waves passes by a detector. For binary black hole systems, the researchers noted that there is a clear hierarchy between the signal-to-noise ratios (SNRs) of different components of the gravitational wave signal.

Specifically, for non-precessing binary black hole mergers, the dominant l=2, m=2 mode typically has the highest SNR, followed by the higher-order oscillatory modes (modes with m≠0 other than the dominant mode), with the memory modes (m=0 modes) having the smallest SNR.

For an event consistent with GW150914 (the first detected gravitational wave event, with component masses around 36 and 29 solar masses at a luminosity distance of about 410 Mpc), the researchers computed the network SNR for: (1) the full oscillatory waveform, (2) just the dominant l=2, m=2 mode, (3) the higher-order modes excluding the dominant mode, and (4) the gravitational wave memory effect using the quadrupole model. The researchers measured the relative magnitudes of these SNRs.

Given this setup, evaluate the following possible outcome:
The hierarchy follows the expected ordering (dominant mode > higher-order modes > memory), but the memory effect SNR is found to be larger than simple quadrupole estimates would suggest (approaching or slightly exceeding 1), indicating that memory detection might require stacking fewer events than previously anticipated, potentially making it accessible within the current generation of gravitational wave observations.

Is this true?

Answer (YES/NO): NO